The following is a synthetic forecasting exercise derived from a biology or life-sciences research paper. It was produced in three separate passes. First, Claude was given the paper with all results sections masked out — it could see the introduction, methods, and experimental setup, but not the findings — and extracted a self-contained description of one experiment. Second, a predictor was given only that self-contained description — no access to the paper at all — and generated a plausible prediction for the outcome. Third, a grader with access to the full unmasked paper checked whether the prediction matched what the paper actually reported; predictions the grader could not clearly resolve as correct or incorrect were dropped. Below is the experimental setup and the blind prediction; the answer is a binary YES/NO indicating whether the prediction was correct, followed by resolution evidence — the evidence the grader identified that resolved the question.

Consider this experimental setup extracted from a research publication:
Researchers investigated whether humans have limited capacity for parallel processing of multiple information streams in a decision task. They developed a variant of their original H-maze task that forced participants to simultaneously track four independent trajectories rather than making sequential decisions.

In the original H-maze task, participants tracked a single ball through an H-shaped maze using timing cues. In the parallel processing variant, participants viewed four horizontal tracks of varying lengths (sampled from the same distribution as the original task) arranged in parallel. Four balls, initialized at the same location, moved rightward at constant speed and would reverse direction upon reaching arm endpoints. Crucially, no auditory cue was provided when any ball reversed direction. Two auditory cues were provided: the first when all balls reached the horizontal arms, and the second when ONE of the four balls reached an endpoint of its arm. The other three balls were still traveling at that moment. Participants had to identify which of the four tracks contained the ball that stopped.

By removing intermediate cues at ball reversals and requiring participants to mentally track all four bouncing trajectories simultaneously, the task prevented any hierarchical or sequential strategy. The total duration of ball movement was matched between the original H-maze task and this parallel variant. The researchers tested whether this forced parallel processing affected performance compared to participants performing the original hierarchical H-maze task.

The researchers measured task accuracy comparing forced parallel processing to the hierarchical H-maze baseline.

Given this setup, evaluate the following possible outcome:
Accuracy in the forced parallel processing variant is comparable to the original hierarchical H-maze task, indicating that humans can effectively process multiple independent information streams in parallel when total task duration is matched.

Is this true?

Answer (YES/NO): NO